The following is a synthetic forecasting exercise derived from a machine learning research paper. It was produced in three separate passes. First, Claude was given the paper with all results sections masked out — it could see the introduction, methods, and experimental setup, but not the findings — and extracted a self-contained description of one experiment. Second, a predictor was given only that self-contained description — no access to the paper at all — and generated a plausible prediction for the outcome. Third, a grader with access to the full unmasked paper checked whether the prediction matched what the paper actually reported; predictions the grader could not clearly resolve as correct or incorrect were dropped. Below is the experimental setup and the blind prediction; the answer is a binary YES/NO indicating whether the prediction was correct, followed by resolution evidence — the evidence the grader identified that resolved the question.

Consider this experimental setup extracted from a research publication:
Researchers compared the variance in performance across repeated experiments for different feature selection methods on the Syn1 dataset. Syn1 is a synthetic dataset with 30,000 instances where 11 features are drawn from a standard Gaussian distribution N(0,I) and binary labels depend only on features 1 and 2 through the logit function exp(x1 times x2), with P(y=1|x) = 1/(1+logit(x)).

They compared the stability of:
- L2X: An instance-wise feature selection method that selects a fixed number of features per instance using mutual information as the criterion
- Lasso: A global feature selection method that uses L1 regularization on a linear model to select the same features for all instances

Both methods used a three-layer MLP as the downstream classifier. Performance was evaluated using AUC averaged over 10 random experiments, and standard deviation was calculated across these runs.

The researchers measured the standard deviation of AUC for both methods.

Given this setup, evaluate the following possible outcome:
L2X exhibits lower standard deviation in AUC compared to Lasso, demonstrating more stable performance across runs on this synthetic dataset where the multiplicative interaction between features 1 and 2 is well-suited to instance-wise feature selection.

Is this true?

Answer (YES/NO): NO